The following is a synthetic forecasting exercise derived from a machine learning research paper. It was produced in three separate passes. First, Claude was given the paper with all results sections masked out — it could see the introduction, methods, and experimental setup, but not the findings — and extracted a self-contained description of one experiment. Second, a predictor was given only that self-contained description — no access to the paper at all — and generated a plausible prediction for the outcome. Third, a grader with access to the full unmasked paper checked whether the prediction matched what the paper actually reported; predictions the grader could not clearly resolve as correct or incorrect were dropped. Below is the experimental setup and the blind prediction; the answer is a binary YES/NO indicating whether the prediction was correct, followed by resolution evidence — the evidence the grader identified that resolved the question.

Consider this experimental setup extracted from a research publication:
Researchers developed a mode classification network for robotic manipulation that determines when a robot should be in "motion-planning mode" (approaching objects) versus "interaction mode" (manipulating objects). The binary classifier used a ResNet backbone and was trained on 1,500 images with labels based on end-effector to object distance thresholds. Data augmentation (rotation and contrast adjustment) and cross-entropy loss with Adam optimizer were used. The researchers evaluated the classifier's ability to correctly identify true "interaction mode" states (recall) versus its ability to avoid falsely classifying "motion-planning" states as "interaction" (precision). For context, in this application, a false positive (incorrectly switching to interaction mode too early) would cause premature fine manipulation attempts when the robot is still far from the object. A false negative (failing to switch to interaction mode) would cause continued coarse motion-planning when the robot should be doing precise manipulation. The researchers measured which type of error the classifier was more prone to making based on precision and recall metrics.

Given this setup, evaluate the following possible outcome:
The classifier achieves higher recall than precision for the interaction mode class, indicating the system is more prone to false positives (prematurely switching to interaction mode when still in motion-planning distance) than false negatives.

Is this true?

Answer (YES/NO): YES